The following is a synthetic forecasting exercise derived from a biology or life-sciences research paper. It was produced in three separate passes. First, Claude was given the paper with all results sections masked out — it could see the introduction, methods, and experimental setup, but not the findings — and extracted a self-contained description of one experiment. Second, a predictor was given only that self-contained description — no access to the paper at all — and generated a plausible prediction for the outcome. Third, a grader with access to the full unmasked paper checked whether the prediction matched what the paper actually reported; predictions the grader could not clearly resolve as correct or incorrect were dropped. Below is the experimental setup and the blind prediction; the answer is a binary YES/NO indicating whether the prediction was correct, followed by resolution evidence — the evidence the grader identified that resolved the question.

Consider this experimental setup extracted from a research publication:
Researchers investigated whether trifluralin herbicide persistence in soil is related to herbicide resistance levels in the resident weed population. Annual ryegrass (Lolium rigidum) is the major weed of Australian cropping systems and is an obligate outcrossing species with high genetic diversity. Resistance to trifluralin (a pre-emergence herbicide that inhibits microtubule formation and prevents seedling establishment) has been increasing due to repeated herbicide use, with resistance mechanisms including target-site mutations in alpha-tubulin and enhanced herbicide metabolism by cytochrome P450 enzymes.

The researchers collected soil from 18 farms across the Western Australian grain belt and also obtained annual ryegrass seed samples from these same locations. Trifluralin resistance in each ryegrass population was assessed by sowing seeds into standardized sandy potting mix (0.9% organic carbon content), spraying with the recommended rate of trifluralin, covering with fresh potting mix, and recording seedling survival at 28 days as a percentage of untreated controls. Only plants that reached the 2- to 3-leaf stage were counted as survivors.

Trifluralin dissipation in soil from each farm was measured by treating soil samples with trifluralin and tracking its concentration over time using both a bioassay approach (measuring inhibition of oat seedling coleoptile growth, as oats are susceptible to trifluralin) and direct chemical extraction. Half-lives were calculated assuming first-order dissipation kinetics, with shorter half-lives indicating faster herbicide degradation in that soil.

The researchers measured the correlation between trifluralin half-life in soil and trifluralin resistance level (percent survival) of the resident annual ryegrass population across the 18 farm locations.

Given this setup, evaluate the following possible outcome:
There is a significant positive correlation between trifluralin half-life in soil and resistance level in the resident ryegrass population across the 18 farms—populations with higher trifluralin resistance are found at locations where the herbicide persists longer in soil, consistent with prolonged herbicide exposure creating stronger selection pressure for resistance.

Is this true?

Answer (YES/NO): NO